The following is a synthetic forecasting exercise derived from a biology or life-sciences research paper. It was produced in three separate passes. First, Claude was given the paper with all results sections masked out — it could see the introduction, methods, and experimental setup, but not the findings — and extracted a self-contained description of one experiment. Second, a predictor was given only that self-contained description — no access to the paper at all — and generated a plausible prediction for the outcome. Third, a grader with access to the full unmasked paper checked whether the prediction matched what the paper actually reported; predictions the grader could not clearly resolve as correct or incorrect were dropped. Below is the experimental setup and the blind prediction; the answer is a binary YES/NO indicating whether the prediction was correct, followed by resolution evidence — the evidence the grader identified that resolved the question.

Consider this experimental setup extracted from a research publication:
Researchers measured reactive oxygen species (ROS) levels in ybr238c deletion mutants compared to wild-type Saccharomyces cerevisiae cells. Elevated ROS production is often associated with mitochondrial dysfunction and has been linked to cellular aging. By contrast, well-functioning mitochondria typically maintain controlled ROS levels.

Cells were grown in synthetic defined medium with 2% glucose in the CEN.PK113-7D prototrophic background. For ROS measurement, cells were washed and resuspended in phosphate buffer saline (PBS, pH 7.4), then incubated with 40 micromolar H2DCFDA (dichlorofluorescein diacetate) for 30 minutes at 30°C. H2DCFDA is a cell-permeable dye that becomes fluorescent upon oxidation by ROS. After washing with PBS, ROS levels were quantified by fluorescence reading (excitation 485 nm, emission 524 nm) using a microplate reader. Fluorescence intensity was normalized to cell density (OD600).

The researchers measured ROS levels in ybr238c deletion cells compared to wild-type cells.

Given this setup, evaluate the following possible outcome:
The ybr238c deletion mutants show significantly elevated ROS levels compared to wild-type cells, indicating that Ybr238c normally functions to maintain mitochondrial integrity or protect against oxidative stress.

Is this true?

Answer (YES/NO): NO